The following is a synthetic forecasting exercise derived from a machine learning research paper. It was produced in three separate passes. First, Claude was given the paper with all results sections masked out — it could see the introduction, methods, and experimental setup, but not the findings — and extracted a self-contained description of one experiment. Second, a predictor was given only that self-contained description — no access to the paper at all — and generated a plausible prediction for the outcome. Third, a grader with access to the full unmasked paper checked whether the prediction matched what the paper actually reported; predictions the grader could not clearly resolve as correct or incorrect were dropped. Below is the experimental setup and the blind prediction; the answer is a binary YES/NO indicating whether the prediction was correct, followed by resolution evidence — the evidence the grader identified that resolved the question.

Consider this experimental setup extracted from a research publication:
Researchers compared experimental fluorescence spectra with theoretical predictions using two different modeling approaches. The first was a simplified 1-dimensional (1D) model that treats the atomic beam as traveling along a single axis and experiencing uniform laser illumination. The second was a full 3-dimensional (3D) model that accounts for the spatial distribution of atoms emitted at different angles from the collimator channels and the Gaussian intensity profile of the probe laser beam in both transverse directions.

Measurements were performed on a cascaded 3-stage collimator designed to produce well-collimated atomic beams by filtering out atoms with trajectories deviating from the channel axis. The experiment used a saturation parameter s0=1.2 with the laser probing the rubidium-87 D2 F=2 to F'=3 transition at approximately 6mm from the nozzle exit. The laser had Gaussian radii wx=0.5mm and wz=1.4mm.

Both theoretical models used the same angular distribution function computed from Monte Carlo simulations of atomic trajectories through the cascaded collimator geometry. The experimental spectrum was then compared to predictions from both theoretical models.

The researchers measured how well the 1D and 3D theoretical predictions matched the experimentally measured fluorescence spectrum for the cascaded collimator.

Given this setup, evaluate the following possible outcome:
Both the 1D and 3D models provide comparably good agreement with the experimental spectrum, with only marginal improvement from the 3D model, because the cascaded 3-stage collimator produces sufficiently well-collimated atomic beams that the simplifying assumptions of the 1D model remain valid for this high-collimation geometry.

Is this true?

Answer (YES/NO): NO